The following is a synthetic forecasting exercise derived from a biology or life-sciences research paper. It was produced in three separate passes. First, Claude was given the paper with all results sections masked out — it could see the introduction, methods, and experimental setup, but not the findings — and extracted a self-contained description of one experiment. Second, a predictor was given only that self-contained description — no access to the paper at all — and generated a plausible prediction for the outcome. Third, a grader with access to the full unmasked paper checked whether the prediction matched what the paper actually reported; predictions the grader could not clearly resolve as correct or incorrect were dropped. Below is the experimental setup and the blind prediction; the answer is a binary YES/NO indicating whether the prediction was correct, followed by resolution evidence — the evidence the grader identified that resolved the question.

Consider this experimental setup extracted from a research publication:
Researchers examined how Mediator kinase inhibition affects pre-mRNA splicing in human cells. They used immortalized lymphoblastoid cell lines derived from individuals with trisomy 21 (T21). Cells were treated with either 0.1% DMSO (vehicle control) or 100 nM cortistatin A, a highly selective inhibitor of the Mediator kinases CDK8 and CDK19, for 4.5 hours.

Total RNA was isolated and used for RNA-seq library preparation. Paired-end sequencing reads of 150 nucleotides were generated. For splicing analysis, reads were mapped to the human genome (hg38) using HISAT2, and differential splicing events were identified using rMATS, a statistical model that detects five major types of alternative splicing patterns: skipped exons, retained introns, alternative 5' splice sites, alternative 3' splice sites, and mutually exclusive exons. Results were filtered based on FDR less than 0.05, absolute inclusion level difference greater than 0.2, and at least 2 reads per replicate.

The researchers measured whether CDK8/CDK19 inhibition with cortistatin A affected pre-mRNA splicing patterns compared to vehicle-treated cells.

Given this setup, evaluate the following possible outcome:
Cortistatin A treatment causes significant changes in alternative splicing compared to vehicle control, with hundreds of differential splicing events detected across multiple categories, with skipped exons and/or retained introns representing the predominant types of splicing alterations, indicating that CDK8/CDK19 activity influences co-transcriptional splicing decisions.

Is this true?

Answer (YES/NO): YES